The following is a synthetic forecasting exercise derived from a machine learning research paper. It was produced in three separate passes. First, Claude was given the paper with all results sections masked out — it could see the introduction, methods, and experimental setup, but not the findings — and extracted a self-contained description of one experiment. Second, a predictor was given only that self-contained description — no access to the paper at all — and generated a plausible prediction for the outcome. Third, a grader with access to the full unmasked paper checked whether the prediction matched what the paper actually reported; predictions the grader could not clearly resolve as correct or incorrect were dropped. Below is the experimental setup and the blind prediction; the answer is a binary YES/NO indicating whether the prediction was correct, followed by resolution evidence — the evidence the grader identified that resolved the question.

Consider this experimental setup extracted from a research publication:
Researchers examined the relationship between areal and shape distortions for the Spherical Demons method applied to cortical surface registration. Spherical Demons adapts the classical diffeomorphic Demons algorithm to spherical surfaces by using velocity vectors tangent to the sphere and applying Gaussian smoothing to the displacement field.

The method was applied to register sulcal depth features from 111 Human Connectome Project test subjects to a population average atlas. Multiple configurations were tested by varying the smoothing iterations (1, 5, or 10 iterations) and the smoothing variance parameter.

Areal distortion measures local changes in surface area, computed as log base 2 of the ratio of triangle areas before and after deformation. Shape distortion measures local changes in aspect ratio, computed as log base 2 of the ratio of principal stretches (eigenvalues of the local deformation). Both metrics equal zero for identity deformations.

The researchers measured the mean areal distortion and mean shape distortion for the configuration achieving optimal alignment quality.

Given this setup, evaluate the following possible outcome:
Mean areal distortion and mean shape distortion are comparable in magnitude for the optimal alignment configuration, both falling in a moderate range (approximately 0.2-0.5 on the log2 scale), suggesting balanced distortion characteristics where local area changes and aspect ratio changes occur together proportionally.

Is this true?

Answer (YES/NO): NO